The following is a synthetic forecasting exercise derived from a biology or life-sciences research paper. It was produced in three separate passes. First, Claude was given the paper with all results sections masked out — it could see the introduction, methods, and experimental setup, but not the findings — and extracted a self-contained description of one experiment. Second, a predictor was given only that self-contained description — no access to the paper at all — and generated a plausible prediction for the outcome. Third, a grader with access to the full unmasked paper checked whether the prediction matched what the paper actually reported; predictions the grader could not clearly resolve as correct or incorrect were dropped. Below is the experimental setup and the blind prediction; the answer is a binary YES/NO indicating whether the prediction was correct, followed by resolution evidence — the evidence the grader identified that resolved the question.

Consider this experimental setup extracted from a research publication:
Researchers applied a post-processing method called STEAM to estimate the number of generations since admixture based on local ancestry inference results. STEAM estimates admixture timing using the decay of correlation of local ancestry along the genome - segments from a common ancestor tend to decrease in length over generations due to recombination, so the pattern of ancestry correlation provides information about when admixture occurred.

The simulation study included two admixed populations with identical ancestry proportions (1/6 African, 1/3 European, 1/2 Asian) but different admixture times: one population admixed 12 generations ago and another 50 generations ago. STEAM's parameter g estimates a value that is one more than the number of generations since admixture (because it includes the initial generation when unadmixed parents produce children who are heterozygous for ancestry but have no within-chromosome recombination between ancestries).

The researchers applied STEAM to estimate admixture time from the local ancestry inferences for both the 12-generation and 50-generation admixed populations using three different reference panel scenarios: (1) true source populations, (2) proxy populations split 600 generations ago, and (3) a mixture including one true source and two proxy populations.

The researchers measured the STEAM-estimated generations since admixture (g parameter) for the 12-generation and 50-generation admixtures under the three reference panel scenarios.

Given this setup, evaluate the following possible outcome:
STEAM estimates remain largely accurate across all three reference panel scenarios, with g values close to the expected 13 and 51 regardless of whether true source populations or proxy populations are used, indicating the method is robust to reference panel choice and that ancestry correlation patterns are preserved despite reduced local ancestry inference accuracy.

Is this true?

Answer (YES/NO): YES